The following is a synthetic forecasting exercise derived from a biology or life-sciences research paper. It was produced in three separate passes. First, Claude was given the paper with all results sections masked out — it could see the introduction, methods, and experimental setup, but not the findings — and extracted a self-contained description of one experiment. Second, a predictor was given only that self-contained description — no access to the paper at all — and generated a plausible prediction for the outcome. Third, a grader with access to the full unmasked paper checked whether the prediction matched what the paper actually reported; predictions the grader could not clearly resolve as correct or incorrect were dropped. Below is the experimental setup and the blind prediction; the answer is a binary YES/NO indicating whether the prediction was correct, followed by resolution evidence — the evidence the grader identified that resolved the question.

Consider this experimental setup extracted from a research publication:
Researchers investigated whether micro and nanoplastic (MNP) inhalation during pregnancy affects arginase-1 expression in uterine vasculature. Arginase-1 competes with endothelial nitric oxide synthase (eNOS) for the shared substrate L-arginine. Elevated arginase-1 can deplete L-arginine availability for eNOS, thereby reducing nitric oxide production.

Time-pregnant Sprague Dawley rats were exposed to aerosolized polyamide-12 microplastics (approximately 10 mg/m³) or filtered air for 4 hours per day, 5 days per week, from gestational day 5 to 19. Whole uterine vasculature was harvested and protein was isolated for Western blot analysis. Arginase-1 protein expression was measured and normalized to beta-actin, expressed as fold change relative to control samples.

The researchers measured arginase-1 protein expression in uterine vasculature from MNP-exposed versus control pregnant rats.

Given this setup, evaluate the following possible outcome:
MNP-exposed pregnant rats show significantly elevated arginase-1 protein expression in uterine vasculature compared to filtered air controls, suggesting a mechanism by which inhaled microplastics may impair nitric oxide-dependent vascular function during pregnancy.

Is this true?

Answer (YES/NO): NO